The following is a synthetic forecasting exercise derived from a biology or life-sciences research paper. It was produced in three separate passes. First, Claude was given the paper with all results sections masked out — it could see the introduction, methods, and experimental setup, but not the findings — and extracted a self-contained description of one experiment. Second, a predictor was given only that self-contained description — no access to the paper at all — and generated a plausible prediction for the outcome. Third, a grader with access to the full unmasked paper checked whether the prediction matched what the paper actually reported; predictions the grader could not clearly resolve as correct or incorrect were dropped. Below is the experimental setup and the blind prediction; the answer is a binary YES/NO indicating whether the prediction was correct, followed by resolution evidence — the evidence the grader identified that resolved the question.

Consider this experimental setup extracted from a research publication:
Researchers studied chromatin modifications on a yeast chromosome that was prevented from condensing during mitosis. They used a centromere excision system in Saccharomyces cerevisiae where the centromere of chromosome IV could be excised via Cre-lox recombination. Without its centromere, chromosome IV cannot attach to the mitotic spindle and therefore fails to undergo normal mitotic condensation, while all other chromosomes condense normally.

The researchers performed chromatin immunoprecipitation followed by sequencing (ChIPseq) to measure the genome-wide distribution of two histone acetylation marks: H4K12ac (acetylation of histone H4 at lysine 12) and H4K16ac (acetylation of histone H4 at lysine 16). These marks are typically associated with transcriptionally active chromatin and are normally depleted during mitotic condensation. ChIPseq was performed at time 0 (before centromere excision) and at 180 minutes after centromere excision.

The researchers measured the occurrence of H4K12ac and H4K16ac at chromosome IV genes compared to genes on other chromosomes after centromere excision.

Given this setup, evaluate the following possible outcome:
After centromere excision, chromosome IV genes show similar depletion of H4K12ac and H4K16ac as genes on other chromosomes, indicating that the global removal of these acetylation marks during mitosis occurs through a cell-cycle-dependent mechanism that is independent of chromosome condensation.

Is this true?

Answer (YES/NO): NO